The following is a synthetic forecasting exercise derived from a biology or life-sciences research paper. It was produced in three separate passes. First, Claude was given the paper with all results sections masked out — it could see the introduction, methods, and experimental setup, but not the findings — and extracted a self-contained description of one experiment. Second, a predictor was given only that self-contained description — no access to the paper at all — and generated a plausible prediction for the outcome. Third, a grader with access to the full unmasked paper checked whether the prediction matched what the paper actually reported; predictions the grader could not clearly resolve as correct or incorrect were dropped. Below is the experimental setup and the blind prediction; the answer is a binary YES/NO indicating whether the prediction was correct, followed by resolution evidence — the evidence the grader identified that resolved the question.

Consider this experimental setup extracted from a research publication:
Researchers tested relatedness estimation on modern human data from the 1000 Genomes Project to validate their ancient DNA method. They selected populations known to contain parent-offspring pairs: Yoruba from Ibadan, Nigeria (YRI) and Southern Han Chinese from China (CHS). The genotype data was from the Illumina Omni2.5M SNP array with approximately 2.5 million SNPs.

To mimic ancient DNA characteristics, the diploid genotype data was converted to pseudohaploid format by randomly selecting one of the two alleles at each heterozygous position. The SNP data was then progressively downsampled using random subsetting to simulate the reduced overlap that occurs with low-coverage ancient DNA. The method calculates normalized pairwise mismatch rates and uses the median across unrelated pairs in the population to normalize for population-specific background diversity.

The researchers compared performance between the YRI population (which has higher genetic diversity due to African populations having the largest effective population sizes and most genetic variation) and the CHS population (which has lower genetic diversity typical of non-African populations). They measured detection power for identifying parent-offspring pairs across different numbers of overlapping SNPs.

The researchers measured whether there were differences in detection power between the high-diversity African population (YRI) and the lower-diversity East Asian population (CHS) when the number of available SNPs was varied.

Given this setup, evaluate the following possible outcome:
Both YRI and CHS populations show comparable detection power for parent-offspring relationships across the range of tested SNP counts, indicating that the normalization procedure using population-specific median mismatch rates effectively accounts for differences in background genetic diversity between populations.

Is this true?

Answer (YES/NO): YES